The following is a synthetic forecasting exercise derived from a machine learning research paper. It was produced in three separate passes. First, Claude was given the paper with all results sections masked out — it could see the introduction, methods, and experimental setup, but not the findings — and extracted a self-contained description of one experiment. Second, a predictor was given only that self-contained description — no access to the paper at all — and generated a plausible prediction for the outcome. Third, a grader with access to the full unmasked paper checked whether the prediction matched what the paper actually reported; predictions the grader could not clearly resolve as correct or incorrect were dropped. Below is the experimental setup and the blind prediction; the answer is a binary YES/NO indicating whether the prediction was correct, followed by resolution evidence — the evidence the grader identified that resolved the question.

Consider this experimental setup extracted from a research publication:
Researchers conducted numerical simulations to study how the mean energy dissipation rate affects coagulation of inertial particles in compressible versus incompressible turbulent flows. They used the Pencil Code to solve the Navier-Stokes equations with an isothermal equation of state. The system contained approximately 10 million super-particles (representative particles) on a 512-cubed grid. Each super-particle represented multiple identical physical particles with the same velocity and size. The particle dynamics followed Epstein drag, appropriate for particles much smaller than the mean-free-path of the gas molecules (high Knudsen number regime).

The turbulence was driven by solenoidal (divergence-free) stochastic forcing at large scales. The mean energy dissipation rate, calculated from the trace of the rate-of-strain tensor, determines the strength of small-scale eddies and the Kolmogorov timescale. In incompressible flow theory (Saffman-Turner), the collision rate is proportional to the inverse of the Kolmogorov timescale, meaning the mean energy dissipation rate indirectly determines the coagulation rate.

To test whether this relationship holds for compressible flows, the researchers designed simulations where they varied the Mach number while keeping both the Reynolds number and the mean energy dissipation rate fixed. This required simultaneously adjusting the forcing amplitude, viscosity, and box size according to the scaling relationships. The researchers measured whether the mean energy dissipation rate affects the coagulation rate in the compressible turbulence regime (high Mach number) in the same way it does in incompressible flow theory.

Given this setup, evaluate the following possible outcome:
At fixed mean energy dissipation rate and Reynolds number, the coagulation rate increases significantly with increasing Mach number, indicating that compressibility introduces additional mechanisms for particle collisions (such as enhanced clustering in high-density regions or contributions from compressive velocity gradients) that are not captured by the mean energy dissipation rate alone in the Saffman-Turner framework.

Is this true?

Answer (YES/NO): YES